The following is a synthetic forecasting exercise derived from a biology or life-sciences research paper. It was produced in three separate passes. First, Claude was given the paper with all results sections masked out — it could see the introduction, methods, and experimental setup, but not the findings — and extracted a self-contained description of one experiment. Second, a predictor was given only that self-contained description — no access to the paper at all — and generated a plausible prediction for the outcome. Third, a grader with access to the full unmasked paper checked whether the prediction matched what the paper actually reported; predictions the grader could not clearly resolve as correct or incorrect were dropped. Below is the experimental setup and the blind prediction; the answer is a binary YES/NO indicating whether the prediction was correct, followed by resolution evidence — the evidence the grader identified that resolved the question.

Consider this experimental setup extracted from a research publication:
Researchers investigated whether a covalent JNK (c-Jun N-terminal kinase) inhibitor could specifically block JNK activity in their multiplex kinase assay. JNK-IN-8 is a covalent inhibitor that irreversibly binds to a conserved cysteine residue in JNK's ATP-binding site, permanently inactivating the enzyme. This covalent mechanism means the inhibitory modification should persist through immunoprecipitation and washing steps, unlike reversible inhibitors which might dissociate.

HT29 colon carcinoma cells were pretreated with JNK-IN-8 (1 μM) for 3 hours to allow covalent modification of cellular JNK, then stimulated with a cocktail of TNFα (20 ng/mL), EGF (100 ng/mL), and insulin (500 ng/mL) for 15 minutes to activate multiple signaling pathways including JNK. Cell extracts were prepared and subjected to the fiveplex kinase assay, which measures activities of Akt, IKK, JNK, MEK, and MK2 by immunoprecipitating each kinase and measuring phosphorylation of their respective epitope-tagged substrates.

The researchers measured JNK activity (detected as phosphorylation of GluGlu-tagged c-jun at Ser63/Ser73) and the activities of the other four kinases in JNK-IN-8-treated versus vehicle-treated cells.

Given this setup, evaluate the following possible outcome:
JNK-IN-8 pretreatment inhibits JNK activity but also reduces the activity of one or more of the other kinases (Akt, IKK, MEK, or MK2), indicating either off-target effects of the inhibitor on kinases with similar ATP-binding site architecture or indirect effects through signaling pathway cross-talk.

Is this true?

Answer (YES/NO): NO